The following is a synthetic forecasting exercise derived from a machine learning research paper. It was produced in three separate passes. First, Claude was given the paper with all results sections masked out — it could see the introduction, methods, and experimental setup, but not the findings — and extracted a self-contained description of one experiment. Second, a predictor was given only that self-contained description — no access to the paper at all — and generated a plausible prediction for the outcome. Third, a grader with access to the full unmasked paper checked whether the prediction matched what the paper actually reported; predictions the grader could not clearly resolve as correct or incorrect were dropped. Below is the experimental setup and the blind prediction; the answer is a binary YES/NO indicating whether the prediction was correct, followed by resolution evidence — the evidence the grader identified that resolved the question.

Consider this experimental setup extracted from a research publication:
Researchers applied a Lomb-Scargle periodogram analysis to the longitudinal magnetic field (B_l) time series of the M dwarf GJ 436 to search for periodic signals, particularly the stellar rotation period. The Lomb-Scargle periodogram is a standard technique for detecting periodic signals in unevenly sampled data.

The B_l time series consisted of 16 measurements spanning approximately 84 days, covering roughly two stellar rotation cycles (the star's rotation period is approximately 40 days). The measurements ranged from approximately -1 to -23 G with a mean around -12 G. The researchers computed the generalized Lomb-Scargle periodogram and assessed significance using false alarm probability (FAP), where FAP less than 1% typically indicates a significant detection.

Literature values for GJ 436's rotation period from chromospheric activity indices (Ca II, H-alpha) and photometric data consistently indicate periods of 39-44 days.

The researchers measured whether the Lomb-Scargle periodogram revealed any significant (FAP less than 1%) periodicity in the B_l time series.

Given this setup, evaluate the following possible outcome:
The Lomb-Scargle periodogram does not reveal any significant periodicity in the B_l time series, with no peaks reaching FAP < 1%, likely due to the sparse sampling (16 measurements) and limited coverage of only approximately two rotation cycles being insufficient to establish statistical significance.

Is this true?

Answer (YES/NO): YES